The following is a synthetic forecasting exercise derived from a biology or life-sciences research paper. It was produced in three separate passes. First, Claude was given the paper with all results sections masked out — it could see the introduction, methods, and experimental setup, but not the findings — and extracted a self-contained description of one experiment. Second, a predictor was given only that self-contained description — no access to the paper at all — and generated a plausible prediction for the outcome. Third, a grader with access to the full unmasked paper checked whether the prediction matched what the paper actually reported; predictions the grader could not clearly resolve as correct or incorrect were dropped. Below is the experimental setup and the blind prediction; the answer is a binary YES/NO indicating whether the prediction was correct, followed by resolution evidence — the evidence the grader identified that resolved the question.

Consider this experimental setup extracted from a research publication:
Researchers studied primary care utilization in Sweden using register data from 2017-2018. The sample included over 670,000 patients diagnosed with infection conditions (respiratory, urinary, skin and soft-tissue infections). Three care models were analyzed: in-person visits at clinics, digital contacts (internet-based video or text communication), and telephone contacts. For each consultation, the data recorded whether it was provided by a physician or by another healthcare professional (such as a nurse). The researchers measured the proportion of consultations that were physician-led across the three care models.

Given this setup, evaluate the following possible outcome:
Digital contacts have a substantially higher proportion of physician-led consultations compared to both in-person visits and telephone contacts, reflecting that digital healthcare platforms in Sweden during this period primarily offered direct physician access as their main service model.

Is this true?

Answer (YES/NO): YES